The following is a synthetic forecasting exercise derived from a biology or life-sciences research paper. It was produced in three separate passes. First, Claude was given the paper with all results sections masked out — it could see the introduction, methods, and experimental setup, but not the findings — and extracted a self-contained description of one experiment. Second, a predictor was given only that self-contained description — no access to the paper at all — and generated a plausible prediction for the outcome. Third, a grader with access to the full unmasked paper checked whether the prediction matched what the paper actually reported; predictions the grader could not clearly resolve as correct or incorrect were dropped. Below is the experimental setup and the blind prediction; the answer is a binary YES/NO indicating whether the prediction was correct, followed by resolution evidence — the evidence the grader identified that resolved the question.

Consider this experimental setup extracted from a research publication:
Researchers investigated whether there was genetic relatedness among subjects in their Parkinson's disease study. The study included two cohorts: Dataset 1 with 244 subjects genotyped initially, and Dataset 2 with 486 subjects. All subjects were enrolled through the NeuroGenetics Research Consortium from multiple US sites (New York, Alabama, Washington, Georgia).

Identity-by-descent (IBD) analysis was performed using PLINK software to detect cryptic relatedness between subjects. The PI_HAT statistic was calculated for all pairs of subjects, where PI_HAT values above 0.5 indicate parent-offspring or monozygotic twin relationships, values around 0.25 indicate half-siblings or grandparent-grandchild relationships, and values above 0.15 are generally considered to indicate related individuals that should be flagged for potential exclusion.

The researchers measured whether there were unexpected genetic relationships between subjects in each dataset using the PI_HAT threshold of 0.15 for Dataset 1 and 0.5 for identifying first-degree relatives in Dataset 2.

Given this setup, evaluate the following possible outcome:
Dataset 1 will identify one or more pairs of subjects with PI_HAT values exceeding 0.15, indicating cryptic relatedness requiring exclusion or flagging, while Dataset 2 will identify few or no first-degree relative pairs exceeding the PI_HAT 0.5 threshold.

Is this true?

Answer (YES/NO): NO